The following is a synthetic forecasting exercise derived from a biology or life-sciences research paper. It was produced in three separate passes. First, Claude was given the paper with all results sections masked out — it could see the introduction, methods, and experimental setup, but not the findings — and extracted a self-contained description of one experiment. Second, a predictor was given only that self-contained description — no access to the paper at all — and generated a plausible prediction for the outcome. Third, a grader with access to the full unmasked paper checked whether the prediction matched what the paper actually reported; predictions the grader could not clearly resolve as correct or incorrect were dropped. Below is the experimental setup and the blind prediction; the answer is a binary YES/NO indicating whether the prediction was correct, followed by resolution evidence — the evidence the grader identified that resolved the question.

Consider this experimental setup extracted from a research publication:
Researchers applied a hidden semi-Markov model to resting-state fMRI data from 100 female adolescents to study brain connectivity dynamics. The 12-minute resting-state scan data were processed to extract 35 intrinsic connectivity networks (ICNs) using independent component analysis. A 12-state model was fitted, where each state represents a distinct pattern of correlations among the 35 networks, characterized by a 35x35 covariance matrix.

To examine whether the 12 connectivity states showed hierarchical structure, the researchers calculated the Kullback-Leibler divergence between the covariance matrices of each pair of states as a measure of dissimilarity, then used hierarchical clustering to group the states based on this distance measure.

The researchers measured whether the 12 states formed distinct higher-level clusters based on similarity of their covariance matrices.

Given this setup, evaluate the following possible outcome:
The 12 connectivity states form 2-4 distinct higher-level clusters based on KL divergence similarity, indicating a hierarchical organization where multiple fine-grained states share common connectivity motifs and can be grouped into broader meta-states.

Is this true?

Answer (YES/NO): YES